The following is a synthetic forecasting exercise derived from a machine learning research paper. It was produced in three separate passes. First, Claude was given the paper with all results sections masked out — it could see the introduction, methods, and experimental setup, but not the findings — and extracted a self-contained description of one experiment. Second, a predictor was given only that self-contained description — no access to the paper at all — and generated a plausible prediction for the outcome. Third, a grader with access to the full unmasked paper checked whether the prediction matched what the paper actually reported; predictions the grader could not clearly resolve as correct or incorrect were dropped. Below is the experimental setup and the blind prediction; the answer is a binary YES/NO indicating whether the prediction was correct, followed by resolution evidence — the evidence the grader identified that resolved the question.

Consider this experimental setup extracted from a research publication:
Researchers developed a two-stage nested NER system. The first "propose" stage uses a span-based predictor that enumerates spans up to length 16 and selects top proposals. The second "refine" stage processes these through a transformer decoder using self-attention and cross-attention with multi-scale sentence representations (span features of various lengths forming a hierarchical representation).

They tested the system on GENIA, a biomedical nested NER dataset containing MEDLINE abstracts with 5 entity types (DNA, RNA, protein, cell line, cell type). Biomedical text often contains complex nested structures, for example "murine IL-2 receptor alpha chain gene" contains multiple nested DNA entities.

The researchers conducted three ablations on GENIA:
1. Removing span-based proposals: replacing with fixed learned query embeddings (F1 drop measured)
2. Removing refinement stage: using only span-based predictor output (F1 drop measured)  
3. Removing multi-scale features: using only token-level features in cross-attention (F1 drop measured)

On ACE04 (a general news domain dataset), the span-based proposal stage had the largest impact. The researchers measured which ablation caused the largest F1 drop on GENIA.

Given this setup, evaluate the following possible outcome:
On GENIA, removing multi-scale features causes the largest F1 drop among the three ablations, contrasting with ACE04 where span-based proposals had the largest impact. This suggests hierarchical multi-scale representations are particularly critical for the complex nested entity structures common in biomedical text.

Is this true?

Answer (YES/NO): YES